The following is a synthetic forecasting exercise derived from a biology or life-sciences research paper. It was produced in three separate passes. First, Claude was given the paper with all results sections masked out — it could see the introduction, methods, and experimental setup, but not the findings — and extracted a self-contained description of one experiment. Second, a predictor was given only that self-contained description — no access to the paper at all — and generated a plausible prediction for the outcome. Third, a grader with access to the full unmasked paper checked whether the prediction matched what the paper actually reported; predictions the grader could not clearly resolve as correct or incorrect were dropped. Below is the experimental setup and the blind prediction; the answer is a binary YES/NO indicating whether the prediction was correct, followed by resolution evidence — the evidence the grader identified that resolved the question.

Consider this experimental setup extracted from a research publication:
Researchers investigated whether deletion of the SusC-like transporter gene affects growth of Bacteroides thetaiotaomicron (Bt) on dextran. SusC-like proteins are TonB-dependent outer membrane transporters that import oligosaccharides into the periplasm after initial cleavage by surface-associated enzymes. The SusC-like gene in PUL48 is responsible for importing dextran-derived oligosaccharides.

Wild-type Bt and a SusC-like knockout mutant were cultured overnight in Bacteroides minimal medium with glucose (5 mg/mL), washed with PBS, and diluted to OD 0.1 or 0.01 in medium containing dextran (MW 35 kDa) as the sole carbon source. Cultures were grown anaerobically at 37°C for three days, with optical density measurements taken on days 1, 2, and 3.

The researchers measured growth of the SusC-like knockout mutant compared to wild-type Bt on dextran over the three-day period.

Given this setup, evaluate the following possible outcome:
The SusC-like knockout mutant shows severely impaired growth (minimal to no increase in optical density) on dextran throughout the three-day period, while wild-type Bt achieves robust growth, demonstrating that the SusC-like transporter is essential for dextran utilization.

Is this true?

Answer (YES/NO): YES